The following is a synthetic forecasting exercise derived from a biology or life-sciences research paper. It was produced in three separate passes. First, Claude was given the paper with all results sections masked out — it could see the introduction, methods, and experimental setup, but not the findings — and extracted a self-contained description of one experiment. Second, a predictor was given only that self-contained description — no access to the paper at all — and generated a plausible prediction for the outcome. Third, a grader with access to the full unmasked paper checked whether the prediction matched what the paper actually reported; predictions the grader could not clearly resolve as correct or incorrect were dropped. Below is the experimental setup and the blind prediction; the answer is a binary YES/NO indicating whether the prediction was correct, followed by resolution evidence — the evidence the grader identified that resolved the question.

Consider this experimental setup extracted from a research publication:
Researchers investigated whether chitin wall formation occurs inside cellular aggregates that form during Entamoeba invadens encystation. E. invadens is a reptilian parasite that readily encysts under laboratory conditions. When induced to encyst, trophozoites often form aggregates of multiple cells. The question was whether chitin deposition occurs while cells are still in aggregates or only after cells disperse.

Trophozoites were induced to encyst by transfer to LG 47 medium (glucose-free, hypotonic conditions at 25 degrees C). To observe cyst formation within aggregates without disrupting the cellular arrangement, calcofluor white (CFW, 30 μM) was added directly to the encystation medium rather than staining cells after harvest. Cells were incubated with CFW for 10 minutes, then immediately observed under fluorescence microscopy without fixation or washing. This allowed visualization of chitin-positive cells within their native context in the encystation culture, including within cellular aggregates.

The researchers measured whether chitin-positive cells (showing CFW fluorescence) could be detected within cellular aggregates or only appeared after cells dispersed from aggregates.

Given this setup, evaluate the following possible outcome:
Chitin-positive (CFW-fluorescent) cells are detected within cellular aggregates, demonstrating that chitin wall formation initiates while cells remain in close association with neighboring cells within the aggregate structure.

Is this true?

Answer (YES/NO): YES